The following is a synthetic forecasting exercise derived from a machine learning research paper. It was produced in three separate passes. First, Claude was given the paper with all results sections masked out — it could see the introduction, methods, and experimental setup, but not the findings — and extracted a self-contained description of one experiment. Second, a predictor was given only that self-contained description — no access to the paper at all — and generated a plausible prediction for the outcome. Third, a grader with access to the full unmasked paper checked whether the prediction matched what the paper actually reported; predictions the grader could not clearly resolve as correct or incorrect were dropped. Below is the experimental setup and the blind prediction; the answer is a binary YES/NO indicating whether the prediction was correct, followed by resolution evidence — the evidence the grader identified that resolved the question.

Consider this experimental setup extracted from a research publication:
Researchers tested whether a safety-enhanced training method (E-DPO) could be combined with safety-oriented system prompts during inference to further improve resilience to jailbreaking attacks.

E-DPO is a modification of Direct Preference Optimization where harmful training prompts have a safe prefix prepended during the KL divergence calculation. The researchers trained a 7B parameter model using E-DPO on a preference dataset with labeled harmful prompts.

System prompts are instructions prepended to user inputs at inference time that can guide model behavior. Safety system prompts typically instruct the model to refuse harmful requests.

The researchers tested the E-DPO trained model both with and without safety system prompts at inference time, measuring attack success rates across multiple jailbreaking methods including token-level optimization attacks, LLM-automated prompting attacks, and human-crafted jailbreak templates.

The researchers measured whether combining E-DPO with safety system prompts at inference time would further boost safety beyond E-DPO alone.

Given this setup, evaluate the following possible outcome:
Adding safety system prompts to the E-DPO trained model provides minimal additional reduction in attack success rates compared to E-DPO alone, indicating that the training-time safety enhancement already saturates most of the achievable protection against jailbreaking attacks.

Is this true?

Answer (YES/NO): NO